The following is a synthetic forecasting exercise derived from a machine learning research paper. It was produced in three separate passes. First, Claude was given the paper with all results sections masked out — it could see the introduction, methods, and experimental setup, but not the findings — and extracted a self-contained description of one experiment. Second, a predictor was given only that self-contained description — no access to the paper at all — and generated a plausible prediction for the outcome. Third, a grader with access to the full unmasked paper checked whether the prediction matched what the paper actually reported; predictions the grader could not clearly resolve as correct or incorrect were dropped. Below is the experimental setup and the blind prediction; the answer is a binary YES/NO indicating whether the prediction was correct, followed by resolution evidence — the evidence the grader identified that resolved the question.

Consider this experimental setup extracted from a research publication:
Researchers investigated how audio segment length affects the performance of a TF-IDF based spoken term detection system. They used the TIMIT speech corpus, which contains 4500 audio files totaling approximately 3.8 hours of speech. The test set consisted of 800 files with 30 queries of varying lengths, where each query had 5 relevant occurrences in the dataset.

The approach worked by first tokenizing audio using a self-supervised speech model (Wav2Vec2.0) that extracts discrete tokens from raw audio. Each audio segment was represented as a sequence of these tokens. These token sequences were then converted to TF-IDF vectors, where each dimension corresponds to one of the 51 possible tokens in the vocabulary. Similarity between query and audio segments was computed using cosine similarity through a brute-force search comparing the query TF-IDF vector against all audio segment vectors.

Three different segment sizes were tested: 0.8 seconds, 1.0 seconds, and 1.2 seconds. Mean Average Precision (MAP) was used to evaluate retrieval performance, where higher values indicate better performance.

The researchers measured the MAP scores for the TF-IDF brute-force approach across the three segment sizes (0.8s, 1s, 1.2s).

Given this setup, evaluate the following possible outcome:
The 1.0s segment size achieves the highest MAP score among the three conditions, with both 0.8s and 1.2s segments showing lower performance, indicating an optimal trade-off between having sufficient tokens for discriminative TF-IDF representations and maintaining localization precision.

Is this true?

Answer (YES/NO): NO